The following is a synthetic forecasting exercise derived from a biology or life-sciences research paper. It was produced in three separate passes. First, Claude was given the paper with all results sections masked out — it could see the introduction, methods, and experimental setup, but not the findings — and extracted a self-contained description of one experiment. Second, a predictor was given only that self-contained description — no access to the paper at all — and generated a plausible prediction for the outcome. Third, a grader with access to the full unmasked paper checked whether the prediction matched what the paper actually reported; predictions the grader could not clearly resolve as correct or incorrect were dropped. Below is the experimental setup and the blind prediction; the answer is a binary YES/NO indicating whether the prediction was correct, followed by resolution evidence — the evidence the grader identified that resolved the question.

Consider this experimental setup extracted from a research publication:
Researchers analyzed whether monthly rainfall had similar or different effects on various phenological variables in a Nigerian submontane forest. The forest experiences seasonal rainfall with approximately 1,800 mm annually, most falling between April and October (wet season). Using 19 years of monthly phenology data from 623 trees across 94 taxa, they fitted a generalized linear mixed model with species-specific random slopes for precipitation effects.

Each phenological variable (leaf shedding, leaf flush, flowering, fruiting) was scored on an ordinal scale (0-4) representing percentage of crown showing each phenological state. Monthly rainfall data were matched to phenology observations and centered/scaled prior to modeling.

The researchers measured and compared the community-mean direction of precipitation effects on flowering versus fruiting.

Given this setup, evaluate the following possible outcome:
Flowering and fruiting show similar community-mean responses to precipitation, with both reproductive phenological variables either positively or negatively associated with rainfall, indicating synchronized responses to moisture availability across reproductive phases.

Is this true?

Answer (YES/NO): NO